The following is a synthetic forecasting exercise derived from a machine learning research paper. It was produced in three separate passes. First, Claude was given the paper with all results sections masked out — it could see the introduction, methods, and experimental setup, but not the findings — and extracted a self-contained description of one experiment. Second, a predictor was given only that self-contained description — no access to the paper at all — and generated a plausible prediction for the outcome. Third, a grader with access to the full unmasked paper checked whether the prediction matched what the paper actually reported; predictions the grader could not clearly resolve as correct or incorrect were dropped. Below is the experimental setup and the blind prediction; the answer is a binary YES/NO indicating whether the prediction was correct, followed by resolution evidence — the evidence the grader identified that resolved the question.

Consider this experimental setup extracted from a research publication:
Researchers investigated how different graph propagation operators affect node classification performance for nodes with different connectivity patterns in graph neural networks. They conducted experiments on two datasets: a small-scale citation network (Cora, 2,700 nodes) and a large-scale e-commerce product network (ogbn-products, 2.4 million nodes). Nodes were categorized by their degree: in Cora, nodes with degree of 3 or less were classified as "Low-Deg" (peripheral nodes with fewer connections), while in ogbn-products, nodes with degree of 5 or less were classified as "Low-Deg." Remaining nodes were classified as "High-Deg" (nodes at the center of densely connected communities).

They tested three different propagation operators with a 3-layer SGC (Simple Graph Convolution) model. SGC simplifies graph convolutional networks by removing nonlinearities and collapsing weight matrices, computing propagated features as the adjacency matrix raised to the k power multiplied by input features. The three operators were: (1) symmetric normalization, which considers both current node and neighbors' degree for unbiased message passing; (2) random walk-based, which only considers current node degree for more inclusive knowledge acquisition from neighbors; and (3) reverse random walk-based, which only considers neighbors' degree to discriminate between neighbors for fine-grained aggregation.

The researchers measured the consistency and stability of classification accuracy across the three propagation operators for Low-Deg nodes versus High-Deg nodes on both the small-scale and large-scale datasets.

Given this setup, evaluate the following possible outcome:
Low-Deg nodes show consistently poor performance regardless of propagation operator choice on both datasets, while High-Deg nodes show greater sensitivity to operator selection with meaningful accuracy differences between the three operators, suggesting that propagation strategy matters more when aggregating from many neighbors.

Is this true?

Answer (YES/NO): NO